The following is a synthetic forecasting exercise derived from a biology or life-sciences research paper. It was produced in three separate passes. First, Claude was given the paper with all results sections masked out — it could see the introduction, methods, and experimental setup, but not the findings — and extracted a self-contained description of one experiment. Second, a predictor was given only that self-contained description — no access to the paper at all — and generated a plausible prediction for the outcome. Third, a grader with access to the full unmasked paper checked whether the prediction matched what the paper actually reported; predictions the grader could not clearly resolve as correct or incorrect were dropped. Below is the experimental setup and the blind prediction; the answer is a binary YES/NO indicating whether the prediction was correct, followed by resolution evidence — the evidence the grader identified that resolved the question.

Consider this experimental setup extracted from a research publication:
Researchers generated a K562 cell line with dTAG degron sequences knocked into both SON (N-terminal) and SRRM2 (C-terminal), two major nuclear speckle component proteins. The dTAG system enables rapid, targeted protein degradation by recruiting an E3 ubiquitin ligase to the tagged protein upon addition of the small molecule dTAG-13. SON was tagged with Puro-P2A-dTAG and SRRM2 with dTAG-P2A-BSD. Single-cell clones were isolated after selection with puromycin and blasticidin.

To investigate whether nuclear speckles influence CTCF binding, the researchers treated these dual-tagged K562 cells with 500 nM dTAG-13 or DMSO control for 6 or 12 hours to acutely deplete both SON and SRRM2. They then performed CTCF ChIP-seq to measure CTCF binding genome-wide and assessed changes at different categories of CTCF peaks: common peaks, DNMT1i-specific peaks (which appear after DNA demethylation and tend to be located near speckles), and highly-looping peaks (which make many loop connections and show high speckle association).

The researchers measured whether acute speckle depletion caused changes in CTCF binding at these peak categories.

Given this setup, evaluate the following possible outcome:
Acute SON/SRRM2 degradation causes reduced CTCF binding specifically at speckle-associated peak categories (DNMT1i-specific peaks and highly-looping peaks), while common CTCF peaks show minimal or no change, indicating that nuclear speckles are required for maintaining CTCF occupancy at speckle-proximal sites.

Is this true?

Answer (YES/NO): NO